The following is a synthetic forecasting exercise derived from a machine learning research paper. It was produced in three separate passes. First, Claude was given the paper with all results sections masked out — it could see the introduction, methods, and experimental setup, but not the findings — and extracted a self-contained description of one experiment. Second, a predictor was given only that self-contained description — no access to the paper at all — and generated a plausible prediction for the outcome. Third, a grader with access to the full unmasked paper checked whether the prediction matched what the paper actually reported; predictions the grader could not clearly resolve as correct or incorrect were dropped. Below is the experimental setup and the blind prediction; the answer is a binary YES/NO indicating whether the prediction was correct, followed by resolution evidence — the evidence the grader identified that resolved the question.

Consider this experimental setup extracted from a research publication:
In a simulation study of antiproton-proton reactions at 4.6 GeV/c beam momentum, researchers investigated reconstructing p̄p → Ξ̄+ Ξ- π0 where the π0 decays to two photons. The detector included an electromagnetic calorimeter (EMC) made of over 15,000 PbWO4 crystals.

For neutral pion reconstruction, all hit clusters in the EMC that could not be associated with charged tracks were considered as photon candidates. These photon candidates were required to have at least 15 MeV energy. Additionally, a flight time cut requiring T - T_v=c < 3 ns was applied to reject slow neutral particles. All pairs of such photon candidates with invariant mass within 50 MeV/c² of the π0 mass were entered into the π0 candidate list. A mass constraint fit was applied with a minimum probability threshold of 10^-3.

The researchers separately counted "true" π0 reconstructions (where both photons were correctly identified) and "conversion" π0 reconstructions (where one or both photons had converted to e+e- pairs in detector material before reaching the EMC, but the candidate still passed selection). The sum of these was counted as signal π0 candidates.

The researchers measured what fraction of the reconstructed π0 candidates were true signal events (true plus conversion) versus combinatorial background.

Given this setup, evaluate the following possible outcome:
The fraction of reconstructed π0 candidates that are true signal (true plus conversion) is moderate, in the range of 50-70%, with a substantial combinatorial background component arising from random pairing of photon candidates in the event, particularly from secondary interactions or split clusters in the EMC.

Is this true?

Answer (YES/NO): NO